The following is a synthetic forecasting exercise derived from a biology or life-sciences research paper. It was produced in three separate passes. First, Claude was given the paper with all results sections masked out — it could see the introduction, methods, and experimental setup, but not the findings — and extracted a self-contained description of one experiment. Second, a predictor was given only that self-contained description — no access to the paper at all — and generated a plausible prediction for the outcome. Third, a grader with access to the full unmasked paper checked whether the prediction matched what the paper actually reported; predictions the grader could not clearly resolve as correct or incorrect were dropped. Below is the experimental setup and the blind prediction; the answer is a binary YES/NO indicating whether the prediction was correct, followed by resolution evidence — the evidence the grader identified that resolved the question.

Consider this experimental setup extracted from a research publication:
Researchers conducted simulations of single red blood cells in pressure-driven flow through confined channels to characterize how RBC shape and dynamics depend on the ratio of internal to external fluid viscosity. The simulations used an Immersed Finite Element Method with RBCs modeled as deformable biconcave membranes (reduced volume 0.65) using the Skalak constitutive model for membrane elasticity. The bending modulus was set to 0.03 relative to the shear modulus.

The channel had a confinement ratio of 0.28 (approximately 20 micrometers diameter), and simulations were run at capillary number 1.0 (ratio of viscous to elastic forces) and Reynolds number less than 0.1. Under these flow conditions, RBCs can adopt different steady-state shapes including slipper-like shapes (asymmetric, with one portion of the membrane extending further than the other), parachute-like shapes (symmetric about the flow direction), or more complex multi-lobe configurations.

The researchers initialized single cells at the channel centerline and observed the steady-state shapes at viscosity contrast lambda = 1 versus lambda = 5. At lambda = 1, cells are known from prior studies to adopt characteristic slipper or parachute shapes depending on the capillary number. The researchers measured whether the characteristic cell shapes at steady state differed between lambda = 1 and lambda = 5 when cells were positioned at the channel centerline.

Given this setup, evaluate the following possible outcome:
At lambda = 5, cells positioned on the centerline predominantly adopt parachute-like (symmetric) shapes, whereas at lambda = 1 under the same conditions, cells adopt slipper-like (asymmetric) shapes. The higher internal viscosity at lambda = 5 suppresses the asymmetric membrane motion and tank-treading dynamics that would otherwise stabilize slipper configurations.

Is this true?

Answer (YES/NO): NO